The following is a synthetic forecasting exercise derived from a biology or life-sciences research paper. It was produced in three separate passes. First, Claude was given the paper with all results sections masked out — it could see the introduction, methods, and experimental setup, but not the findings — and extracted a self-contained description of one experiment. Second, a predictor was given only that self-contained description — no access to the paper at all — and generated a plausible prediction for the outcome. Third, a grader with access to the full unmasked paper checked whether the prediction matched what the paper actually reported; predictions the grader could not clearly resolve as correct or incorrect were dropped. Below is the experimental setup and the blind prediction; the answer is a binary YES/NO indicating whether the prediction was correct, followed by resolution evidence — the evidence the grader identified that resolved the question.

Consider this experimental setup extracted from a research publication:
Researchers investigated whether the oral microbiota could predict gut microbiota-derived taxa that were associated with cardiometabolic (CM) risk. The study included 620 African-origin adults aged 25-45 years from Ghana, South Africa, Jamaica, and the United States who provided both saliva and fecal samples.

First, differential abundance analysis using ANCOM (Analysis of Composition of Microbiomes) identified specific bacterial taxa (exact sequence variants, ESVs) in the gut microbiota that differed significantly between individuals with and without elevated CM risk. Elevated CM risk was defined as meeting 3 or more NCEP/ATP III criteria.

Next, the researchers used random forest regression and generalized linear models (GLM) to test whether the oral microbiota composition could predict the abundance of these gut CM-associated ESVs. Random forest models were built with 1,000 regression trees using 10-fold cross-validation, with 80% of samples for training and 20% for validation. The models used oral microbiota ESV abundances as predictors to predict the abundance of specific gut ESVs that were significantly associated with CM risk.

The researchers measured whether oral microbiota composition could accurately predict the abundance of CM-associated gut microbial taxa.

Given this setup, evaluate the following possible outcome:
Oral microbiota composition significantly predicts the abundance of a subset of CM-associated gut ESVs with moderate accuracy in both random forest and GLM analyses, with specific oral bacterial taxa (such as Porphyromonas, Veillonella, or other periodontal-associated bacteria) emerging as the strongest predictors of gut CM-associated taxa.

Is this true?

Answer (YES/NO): NO